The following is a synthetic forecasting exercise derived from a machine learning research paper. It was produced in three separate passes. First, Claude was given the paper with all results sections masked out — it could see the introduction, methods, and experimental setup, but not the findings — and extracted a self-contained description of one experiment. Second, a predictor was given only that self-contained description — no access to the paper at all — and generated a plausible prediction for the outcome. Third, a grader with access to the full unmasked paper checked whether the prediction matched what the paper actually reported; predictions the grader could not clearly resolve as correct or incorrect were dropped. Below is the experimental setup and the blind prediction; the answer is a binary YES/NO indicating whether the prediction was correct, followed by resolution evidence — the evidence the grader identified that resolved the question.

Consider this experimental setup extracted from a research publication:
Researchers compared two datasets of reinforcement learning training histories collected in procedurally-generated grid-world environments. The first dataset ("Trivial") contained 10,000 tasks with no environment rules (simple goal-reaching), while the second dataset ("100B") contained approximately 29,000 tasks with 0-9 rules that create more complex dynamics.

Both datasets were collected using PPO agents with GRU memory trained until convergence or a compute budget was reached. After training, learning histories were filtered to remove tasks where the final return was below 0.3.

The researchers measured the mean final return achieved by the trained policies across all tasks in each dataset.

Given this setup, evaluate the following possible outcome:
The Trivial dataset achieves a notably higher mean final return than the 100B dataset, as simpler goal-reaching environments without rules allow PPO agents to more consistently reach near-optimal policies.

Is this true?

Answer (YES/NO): NO